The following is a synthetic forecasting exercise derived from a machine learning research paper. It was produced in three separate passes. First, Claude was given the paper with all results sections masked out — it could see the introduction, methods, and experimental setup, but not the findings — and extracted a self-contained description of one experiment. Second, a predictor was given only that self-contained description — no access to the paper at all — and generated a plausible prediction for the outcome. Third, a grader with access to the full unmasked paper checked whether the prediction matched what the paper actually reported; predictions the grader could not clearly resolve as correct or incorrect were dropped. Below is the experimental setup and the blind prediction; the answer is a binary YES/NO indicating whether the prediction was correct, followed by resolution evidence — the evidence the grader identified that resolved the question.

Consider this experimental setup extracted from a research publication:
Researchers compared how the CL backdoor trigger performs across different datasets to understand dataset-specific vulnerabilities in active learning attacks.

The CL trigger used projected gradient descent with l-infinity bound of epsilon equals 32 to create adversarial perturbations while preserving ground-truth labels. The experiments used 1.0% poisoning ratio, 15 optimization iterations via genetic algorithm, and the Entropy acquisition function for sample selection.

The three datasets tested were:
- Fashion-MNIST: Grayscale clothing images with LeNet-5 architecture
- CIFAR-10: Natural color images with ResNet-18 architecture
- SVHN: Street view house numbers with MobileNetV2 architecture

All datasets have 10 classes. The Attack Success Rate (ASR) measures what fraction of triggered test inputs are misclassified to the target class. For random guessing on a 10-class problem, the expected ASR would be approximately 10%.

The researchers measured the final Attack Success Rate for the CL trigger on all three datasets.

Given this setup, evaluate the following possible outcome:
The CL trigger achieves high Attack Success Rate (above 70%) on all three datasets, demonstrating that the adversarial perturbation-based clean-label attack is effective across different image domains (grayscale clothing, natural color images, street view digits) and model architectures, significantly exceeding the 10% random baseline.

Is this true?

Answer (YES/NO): NO